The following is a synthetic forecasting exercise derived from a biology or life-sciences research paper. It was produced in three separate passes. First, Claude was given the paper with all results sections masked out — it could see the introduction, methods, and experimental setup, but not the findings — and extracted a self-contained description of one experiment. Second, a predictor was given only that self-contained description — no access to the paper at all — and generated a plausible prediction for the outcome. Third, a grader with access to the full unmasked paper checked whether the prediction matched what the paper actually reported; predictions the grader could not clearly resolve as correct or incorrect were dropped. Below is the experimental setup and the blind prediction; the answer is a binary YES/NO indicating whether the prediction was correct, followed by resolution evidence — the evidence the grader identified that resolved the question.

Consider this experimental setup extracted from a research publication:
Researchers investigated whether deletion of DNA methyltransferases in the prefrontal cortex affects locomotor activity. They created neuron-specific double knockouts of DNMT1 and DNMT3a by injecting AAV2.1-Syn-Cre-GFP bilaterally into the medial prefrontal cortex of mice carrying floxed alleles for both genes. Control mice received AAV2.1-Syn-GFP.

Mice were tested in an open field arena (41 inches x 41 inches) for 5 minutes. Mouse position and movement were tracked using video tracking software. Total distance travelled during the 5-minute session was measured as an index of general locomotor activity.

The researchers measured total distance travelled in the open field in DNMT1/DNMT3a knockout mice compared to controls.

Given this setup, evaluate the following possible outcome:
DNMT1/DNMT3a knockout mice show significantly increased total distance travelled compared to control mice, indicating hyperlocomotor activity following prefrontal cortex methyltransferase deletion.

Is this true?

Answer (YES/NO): NO